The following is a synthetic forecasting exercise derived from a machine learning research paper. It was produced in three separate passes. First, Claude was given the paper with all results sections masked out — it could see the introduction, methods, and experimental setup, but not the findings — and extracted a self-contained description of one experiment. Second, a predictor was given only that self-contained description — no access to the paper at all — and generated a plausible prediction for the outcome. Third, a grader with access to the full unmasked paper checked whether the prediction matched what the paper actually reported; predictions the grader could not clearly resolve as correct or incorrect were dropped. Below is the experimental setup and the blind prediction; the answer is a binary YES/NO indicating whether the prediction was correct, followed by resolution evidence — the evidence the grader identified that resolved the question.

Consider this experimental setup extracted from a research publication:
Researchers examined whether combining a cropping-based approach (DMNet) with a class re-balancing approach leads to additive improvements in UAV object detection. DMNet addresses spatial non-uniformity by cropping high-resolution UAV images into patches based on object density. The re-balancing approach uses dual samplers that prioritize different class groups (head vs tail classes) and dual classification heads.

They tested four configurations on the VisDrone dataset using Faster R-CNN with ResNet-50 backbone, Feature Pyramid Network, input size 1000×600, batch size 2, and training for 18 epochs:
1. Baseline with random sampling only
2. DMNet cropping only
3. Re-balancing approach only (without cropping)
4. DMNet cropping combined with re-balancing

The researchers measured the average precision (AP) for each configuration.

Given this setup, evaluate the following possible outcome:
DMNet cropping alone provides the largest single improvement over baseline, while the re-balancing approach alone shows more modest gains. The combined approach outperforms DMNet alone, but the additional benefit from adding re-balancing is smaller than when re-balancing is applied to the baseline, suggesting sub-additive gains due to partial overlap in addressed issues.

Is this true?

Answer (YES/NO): YES